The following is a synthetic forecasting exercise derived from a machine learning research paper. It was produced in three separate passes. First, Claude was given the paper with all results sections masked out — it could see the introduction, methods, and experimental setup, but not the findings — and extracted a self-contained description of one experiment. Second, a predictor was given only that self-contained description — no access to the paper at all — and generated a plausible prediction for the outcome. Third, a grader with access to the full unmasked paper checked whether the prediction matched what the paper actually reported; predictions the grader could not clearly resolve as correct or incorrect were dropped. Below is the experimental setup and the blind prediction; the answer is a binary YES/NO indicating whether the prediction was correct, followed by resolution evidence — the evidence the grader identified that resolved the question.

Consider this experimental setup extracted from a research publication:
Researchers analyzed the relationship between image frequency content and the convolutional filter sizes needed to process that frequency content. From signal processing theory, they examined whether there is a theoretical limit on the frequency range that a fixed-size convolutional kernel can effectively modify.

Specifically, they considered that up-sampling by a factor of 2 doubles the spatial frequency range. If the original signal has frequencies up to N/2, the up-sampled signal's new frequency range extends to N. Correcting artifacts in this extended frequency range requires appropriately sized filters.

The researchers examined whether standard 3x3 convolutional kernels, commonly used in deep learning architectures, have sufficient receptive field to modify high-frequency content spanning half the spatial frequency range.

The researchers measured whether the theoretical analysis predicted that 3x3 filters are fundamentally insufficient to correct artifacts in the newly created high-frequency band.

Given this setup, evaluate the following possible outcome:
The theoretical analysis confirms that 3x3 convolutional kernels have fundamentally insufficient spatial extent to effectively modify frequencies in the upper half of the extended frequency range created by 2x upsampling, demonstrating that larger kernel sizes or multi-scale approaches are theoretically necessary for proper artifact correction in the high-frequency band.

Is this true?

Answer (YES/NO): YES